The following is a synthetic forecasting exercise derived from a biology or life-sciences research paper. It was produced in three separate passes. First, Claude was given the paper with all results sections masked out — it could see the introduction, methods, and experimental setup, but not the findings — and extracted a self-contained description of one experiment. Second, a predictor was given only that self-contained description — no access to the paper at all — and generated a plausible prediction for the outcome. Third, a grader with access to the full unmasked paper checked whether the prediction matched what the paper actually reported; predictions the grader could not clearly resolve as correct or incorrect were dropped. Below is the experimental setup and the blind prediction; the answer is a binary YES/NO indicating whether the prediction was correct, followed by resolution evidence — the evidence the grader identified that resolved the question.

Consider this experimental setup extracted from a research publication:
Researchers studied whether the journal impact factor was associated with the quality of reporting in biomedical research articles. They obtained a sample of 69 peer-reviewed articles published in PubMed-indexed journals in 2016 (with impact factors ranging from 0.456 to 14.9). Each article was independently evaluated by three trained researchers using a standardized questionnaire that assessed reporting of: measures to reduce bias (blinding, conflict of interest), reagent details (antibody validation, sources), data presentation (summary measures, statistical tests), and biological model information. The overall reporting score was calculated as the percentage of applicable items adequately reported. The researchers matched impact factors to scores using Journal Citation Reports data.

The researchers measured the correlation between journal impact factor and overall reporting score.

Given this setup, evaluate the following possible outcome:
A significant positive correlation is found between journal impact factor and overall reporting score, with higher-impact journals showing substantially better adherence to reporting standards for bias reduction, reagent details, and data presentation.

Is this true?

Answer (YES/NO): NO